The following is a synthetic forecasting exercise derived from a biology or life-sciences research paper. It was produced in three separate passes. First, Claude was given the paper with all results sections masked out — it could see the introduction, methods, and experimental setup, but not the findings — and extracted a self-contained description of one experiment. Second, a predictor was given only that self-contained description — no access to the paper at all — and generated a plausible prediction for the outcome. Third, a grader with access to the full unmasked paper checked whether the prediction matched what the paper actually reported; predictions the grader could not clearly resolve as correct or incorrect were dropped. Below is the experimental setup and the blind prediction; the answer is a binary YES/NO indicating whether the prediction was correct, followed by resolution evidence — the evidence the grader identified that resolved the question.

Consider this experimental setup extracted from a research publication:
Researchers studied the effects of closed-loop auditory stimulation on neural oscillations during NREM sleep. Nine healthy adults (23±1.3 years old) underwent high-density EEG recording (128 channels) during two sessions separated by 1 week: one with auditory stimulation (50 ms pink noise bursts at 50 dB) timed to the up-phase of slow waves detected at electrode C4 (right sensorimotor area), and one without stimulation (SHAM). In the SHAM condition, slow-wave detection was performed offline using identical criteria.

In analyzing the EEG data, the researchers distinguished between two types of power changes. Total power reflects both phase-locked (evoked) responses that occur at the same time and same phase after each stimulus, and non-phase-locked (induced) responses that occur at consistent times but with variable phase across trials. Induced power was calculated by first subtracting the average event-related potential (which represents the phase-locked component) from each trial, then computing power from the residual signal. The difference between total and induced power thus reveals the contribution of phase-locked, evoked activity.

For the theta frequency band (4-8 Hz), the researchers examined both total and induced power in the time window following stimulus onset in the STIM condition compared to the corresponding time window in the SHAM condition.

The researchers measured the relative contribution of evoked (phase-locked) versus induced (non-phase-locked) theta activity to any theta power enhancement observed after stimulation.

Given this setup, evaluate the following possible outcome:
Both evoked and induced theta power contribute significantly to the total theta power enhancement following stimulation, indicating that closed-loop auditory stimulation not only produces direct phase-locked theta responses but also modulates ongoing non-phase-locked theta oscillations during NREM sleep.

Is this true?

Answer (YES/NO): YES